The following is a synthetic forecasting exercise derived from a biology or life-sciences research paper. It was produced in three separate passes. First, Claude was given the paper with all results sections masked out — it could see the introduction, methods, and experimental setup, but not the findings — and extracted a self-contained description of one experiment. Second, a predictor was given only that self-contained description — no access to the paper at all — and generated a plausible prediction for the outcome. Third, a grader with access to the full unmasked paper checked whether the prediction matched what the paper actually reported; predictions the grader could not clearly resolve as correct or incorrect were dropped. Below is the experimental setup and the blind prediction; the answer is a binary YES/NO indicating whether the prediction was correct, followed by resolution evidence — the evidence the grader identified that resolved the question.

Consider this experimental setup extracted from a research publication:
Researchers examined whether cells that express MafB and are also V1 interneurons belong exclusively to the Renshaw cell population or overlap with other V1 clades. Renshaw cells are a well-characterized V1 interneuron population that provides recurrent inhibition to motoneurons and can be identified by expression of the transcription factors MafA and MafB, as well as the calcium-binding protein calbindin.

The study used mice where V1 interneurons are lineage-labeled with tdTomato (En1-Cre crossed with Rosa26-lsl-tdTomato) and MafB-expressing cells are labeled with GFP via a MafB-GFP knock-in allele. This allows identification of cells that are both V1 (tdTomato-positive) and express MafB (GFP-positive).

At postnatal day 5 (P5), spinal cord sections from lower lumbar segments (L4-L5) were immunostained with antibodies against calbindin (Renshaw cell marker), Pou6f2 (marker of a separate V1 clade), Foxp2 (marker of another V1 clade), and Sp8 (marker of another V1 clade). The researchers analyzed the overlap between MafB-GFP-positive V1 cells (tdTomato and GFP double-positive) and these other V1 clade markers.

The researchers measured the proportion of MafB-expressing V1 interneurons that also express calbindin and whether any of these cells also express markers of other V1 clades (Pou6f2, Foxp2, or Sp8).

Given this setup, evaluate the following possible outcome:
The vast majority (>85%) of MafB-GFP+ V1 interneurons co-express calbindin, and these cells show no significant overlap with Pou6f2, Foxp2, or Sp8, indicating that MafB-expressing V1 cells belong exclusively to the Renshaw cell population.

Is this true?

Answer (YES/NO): NO